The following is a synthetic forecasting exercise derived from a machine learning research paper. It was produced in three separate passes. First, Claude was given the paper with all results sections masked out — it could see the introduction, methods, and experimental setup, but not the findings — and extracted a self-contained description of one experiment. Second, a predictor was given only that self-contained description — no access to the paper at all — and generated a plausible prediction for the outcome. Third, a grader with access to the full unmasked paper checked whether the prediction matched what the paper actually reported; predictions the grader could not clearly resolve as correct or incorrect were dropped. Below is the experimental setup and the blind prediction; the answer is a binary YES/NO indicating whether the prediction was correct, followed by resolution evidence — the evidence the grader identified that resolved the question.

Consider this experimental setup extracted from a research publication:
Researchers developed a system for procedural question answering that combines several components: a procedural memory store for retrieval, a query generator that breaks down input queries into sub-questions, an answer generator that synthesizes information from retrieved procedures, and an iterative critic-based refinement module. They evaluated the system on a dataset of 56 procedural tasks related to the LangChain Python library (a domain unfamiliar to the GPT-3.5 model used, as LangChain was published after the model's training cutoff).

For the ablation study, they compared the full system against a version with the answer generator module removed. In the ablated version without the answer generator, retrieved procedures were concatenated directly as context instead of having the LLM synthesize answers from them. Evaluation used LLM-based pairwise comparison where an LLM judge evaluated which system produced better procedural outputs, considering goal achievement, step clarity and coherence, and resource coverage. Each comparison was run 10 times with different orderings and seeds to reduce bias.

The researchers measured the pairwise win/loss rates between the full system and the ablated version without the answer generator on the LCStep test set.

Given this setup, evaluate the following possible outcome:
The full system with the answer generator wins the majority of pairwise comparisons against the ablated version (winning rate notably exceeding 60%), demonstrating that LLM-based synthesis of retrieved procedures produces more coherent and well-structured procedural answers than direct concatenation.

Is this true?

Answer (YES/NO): NO